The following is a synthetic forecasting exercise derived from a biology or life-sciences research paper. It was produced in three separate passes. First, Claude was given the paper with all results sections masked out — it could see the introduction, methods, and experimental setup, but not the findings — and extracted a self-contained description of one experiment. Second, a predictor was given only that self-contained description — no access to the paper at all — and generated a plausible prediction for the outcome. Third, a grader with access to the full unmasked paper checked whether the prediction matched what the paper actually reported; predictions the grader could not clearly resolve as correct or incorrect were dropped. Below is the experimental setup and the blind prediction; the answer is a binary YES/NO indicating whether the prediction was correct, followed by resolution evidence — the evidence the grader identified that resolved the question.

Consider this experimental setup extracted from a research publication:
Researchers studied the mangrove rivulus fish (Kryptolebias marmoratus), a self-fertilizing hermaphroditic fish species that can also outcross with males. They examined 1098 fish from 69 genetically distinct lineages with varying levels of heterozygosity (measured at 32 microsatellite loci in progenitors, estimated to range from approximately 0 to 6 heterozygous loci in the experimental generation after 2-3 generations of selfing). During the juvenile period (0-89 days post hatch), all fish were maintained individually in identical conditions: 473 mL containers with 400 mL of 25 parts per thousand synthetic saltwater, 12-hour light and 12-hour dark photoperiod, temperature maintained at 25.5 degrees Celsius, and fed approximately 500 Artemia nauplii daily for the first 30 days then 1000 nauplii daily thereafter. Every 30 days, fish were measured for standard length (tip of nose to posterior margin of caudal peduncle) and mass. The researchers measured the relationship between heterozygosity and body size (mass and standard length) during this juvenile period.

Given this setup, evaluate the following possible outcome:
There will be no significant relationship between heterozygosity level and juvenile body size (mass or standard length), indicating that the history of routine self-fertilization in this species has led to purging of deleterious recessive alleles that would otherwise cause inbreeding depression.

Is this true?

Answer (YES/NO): NO